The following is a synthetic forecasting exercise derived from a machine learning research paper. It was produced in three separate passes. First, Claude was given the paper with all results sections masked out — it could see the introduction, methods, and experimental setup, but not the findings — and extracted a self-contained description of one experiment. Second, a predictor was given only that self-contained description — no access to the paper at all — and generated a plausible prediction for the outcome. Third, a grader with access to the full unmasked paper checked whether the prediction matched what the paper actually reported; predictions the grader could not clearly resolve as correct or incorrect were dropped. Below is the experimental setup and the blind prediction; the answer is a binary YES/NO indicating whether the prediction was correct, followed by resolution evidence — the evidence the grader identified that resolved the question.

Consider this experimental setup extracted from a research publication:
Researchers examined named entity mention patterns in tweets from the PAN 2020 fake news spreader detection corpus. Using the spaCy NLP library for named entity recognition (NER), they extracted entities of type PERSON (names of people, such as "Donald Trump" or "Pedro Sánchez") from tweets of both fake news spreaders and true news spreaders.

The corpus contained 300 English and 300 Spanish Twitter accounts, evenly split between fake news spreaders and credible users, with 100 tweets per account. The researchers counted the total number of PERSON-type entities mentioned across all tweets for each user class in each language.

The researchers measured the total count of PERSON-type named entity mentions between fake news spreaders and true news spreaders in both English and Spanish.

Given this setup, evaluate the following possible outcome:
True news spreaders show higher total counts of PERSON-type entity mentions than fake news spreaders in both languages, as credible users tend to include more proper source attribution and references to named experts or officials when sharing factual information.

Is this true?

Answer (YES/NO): NO